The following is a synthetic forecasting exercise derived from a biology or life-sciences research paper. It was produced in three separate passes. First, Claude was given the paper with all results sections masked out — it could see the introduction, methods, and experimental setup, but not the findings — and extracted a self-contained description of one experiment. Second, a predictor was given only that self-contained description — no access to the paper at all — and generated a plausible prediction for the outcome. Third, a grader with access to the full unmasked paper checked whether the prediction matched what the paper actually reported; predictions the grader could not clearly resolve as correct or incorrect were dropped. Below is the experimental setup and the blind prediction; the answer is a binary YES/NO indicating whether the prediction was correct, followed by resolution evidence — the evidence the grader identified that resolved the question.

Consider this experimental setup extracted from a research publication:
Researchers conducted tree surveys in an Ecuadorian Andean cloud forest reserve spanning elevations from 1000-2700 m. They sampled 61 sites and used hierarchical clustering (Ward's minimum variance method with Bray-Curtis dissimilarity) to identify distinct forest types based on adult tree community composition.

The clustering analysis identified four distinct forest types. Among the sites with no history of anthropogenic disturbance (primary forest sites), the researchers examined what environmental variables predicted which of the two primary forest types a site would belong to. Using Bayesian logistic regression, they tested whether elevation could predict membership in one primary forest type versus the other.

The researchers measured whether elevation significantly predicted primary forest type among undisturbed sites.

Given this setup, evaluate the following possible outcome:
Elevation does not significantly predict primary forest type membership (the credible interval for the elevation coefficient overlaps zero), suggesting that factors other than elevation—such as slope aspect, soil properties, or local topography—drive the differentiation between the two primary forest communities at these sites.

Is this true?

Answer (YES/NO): NO